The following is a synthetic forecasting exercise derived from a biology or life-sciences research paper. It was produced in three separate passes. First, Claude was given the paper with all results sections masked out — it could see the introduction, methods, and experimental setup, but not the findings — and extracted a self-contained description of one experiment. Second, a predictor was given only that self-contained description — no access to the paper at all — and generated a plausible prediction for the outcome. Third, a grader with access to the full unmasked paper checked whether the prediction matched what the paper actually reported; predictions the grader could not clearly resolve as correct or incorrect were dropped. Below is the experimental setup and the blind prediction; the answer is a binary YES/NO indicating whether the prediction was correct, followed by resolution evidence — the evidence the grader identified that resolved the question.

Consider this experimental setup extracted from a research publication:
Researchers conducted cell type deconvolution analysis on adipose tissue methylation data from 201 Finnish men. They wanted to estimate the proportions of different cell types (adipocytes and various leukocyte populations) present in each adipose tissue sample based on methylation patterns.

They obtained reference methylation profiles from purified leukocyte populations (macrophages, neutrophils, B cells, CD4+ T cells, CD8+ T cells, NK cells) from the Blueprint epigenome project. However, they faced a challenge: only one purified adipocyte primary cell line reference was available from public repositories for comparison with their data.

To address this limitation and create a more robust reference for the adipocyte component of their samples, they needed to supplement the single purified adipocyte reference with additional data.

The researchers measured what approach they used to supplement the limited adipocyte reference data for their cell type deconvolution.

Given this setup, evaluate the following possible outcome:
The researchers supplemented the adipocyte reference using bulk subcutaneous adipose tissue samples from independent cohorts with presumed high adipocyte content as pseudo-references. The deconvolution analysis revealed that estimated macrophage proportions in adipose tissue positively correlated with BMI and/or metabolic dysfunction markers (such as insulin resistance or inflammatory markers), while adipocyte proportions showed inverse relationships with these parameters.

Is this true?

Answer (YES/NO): NO